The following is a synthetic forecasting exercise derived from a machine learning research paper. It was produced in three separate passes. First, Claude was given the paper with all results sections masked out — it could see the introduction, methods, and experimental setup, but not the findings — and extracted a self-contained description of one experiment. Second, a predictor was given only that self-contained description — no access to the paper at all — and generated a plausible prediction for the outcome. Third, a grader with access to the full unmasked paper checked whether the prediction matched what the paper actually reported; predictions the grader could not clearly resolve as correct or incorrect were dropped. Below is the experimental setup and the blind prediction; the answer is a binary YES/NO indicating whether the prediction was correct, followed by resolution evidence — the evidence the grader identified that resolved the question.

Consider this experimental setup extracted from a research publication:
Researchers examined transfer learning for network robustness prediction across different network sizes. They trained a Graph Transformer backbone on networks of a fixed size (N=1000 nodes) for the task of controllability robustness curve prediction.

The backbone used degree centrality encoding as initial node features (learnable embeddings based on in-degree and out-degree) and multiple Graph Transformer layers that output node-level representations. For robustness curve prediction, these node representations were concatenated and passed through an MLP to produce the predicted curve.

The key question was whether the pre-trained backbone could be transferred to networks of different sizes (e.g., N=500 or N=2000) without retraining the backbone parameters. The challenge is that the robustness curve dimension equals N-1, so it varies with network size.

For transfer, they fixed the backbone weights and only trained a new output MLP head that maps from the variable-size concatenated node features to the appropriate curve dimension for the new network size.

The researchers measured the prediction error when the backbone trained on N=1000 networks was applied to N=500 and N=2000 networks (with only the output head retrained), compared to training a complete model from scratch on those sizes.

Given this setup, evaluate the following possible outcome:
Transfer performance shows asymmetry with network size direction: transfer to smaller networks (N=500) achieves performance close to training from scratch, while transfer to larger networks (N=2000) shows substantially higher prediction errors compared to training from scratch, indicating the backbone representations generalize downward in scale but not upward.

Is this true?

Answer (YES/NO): NO